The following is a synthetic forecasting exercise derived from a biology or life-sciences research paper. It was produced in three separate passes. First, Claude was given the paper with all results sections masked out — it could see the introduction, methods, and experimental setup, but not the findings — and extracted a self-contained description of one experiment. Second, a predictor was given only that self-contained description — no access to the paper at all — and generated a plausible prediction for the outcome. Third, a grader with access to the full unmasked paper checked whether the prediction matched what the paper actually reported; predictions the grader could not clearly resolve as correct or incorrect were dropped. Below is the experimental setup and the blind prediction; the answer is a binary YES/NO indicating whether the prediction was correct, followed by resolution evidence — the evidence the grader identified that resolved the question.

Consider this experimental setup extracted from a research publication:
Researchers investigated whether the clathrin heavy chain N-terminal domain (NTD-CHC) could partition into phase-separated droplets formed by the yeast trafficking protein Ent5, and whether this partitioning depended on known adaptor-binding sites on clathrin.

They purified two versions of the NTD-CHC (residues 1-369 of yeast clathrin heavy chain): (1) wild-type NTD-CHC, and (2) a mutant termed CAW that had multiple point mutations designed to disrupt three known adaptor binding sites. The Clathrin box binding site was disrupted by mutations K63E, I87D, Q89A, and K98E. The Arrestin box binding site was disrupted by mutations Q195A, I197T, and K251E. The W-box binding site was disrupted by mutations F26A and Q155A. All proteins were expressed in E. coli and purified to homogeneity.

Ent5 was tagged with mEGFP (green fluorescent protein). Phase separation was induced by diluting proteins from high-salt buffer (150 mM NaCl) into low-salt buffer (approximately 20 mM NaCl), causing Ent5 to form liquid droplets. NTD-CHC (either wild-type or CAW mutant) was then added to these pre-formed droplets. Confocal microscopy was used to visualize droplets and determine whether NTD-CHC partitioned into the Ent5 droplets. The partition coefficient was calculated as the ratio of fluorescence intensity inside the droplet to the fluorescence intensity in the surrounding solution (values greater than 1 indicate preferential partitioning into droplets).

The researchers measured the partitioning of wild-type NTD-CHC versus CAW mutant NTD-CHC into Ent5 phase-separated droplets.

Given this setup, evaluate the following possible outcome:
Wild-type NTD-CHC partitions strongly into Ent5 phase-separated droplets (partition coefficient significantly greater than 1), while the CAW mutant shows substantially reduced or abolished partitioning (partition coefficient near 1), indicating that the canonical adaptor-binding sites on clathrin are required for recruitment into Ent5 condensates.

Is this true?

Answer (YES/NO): YES